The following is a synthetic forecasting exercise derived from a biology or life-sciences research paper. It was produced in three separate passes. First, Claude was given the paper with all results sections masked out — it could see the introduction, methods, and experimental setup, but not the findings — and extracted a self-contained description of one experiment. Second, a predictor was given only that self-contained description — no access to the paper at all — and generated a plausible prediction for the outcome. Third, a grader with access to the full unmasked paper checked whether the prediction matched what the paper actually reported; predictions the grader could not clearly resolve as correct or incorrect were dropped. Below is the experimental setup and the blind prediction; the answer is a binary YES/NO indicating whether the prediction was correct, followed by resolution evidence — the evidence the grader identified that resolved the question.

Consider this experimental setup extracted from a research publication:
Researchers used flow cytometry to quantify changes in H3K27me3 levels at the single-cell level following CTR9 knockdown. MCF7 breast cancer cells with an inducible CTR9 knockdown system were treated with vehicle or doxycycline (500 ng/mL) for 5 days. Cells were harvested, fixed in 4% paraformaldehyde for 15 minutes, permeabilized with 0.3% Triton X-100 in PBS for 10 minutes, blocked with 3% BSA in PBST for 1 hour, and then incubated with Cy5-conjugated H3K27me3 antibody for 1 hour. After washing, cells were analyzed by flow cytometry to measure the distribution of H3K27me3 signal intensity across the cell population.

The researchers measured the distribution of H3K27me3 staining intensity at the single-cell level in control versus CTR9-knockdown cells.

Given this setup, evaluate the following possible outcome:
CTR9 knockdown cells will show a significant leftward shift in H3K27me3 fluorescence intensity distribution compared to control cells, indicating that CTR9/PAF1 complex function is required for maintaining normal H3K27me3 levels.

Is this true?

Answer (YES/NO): NO